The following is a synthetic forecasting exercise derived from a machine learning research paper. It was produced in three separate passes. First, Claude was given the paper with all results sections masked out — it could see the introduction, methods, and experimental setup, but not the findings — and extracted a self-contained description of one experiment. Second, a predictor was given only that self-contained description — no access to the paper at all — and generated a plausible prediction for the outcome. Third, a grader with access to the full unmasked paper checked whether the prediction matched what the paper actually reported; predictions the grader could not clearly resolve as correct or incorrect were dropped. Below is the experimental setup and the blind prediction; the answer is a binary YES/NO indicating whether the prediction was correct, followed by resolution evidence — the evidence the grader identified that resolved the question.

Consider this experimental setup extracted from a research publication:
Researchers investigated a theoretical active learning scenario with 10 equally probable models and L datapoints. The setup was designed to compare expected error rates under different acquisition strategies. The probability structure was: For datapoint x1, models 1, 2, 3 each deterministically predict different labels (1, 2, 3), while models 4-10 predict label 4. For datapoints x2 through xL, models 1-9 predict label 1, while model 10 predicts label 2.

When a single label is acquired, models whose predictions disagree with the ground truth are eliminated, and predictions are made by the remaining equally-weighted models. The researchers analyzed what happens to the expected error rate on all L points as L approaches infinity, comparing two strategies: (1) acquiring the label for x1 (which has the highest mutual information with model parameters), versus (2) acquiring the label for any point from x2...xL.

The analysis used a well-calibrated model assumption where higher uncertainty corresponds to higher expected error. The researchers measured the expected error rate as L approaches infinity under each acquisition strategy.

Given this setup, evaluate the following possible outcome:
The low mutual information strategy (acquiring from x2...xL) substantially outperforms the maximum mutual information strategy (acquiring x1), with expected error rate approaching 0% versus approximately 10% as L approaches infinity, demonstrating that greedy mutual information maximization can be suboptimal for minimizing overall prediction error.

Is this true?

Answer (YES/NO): NO